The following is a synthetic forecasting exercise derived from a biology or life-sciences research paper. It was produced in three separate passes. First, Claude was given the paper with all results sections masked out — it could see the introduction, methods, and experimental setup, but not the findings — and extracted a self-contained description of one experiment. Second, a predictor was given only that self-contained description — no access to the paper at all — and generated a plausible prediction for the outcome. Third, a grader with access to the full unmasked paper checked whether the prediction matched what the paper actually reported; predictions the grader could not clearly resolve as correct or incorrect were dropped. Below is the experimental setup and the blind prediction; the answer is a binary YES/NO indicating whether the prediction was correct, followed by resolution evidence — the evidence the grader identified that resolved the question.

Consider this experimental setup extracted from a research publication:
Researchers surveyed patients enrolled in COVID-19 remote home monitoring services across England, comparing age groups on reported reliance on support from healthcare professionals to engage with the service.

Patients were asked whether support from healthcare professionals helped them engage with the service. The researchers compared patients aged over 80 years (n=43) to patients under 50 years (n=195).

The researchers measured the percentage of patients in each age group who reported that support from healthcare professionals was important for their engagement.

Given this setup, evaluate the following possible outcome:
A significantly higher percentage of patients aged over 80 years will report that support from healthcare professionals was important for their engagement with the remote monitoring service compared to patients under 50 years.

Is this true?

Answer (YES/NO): NO